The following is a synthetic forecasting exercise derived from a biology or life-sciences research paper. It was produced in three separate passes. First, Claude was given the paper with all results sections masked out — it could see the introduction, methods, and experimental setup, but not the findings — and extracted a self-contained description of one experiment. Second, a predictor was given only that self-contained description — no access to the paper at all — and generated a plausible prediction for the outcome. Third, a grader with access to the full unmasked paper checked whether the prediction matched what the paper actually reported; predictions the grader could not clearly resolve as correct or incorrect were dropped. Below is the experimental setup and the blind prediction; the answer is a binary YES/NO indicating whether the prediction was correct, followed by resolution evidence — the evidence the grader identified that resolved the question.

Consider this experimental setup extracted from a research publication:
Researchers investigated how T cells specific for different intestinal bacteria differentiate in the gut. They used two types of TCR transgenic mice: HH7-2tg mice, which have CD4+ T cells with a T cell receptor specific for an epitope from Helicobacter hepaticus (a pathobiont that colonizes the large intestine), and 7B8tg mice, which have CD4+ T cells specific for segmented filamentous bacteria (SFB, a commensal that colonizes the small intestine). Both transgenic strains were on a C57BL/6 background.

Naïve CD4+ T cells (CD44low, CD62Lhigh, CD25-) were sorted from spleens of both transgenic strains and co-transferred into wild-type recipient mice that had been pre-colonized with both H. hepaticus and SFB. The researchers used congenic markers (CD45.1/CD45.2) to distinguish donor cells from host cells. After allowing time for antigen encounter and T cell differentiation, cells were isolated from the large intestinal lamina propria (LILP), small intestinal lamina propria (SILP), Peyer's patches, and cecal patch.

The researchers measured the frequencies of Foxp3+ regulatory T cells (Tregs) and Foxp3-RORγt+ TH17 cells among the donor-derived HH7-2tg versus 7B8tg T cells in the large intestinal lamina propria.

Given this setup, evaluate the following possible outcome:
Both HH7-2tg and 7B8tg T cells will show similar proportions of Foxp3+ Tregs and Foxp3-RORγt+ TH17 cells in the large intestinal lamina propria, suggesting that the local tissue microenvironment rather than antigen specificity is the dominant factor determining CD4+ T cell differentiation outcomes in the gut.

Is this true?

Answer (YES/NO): NO